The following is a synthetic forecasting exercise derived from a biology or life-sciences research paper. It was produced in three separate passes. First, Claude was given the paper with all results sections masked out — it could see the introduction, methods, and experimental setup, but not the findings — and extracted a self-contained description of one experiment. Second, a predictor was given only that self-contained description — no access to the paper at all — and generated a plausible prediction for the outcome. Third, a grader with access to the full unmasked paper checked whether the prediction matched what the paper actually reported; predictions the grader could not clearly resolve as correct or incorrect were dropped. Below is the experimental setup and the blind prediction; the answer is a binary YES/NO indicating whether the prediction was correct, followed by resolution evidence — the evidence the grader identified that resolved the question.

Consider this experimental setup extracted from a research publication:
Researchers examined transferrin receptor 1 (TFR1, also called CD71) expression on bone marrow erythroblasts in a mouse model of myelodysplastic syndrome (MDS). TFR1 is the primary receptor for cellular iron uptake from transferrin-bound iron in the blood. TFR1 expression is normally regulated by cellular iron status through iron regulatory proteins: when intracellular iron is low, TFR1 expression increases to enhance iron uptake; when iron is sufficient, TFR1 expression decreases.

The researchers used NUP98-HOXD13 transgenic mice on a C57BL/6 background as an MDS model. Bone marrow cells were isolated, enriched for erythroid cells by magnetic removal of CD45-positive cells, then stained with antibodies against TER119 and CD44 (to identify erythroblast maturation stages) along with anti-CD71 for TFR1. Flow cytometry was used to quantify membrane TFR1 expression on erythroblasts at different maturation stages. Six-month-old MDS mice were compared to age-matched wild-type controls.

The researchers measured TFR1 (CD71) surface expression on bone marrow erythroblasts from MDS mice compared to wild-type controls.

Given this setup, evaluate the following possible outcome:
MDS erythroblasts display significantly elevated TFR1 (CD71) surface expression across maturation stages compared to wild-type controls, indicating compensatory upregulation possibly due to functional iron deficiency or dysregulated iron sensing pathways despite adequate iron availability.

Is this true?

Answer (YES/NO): YES